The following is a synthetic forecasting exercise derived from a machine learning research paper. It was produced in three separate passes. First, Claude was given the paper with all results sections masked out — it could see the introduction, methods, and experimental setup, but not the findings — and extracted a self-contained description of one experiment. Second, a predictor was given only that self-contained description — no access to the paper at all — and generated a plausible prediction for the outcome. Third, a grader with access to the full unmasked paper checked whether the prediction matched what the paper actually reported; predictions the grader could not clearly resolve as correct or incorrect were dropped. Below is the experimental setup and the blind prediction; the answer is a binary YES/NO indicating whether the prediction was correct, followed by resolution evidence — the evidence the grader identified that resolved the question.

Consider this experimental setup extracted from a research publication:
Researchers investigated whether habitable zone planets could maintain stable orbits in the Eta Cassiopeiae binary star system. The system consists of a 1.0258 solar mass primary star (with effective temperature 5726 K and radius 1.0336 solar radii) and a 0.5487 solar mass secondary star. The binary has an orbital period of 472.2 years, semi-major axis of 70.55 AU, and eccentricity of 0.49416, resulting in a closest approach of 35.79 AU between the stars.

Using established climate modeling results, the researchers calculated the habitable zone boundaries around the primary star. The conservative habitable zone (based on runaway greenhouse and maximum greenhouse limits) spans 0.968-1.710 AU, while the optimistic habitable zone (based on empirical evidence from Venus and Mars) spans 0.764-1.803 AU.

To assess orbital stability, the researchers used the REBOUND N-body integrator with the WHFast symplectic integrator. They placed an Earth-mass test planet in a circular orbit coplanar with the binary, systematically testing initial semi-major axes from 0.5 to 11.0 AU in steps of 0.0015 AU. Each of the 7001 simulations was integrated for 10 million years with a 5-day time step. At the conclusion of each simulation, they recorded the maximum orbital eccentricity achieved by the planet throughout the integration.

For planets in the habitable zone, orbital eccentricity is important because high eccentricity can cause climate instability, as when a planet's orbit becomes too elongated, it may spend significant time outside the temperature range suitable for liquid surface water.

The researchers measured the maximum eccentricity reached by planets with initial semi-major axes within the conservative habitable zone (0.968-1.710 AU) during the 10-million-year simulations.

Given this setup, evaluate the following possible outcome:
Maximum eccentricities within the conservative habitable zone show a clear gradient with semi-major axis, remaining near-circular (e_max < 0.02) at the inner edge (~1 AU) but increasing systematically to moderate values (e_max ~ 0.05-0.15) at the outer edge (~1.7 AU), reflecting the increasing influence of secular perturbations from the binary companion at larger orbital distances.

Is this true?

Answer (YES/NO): NO